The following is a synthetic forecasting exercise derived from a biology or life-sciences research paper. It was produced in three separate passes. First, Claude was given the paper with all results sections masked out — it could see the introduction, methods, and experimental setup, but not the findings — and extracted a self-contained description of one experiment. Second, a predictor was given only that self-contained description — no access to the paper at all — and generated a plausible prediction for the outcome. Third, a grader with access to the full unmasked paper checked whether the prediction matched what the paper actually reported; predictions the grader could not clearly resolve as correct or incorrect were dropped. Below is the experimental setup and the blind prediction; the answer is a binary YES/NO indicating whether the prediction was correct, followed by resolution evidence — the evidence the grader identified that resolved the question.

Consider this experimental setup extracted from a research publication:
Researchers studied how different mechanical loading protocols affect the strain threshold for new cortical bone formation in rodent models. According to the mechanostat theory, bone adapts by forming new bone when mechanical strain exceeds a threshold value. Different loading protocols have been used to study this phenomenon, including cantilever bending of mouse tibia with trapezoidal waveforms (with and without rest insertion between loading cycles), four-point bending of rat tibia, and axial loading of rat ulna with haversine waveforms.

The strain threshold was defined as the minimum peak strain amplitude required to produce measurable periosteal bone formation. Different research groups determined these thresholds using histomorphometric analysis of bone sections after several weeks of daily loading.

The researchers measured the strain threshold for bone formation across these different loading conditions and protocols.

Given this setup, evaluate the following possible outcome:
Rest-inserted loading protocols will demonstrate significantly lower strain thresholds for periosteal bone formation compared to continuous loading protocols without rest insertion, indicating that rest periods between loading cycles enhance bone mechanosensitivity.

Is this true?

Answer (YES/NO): YES